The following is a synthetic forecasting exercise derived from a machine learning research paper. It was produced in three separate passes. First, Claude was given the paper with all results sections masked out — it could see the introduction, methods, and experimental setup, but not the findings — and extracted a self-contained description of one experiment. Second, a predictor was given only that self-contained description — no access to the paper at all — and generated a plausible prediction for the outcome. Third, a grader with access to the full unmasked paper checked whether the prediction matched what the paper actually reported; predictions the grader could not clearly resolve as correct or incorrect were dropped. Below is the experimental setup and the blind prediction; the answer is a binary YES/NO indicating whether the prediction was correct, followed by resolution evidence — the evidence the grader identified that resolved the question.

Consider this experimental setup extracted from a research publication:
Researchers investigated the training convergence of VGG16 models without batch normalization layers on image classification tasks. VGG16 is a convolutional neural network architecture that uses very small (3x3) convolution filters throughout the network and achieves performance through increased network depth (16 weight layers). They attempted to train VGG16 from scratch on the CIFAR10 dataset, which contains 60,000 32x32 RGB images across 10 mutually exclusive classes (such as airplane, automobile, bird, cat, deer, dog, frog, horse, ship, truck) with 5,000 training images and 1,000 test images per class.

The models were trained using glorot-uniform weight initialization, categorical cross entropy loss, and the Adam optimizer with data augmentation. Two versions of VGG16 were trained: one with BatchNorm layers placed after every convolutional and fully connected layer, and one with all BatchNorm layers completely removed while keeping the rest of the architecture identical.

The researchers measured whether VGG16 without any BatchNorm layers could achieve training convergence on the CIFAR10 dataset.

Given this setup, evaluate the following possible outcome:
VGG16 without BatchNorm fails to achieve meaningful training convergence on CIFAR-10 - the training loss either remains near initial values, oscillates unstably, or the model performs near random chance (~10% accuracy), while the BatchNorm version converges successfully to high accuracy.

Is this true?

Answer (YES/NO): YES